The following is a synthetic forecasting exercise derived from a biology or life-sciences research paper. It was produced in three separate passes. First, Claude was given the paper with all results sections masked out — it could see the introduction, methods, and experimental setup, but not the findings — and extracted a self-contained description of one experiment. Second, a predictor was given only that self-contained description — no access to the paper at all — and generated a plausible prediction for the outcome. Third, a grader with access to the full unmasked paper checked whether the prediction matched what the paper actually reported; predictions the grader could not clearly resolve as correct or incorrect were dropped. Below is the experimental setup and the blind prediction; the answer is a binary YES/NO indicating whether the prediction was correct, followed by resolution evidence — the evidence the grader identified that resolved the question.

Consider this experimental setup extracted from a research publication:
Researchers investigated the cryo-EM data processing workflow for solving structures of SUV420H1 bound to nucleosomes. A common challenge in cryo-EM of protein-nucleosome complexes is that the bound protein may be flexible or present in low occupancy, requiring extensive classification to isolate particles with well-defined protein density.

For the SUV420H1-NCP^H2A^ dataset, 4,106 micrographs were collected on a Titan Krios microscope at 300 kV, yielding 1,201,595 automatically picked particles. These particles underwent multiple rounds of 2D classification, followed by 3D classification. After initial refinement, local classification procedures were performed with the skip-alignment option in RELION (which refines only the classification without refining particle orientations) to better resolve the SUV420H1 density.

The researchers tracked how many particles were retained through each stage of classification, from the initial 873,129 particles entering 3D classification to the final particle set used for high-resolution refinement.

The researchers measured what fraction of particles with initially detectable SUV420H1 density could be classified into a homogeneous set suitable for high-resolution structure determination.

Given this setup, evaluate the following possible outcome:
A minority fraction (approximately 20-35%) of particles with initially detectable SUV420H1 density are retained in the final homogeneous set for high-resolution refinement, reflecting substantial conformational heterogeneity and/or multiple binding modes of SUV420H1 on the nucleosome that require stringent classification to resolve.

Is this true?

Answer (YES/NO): YES